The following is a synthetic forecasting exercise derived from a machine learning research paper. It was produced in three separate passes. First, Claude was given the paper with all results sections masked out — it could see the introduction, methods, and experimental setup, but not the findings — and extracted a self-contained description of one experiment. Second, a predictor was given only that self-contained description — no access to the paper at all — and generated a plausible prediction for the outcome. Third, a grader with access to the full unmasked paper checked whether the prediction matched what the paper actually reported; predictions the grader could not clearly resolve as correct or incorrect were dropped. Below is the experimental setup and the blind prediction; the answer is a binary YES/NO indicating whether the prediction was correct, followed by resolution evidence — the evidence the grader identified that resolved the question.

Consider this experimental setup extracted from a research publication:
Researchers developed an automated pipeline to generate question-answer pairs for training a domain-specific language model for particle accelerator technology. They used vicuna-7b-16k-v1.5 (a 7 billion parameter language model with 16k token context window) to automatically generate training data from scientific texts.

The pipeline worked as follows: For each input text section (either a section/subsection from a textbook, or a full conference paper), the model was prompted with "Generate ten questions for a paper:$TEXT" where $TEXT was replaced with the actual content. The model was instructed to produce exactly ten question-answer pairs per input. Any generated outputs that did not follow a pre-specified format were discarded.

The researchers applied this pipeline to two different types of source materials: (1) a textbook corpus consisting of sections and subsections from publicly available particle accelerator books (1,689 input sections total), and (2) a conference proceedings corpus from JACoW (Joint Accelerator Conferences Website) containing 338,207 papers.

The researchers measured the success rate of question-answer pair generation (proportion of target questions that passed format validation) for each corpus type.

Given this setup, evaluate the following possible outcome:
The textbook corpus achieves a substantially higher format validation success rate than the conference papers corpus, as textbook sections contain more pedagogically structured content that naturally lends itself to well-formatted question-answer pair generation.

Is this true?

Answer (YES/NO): YES